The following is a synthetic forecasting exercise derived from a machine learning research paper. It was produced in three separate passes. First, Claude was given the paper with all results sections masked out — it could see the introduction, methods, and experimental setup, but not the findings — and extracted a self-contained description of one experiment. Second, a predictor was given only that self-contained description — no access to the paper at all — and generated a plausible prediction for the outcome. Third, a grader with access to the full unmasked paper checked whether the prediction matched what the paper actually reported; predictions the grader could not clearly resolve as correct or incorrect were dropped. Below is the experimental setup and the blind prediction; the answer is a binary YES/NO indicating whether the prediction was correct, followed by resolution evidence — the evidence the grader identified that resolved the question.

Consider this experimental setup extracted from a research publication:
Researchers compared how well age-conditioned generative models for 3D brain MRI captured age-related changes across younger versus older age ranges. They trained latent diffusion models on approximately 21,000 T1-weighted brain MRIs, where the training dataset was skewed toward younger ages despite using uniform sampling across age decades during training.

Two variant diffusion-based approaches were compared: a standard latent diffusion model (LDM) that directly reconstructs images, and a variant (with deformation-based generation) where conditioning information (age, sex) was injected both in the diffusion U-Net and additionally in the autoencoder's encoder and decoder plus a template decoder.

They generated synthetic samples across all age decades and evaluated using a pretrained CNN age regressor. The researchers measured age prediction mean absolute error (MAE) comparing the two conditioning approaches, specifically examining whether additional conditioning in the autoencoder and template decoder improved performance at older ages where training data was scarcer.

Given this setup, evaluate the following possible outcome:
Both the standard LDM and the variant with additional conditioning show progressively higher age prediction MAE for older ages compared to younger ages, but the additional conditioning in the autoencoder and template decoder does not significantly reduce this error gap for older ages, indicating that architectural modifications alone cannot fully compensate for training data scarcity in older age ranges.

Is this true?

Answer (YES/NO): NO